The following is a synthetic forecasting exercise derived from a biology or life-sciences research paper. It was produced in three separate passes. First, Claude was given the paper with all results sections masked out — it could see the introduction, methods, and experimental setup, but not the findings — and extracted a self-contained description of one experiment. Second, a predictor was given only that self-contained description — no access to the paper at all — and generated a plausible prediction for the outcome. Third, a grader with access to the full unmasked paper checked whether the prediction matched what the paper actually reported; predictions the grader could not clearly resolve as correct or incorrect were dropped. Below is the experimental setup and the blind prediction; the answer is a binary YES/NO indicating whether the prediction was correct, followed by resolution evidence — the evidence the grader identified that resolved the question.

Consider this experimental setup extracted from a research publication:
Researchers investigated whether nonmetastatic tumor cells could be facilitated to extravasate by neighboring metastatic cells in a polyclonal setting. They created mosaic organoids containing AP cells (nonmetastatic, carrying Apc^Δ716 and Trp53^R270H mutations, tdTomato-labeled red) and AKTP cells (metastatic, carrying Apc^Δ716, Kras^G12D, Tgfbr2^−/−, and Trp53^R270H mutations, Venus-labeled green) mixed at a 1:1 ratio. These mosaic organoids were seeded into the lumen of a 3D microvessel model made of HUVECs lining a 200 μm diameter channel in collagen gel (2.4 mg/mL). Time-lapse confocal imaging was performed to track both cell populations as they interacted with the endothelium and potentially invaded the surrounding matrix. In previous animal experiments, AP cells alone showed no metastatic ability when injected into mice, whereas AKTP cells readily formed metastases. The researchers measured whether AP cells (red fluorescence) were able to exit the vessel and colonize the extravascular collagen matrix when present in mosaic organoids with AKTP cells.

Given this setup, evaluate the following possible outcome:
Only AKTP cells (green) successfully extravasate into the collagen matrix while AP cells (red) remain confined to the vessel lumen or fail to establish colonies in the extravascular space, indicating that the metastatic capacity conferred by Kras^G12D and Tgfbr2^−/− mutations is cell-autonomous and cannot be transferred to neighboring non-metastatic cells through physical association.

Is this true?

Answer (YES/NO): NO